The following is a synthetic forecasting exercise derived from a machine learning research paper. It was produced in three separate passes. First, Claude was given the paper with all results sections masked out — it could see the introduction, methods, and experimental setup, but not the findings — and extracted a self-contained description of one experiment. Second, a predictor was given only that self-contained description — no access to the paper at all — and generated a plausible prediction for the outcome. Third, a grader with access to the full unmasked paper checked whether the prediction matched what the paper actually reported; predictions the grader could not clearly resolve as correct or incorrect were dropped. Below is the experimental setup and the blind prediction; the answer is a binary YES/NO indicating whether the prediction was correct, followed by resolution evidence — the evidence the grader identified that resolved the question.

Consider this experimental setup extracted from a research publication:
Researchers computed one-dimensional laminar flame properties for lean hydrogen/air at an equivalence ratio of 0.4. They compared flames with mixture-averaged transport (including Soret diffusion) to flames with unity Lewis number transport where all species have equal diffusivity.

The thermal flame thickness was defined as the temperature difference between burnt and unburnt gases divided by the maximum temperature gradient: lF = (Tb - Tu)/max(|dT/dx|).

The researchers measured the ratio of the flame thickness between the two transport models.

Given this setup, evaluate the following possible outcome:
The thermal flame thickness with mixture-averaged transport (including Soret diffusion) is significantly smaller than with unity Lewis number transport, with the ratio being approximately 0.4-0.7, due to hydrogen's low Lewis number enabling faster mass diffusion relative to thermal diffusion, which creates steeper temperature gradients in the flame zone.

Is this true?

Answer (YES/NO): NO